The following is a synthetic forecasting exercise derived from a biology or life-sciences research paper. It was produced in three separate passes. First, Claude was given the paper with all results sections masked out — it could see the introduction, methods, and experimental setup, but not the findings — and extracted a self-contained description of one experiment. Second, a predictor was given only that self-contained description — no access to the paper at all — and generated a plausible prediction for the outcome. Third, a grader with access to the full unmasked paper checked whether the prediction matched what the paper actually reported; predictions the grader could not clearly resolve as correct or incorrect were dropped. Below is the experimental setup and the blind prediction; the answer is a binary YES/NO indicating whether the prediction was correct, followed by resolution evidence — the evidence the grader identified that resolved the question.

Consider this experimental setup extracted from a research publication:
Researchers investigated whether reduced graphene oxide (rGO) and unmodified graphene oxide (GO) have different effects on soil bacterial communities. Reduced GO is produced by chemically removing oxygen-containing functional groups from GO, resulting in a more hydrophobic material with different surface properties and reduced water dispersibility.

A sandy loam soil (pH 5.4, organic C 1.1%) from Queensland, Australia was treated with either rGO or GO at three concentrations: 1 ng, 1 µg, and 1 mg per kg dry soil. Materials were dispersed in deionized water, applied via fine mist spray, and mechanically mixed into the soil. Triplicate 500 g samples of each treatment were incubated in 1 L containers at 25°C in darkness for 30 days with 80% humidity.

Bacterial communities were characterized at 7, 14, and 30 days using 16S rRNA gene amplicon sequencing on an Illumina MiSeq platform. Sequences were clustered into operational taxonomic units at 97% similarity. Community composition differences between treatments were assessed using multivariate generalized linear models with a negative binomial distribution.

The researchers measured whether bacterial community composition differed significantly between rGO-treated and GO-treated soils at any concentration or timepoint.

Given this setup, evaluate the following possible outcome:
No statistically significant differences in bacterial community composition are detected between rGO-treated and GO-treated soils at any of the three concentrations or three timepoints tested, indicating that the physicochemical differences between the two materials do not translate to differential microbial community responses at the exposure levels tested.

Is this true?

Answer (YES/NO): NO